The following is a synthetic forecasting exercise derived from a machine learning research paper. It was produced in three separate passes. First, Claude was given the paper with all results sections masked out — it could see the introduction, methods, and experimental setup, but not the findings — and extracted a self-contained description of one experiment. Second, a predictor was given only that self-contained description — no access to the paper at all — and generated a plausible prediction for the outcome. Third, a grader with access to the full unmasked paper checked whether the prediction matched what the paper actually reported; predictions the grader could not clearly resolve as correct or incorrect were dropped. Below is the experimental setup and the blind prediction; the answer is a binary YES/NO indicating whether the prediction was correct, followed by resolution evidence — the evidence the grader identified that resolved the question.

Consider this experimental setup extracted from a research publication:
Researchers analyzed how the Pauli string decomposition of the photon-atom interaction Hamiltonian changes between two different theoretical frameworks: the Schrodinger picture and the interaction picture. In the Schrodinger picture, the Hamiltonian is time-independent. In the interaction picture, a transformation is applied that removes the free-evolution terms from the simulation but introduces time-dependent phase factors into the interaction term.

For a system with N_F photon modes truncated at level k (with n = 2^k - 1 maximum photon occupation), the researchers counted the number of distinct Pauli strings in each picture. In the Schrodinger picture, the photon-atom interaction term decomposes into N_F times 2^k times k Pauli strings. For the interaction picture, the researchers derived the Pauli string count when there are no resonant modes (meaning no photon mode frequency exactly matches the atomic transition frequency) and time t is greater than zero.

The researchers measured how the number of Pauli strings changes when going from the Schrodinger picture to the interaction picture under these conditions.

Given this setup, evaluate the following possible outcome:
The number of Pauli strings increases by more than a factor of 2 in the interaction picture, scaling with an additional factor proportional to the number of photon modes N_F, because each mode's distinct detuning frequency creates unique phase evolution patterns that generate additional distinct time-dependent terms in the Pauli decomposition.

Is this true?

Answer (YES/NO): NO